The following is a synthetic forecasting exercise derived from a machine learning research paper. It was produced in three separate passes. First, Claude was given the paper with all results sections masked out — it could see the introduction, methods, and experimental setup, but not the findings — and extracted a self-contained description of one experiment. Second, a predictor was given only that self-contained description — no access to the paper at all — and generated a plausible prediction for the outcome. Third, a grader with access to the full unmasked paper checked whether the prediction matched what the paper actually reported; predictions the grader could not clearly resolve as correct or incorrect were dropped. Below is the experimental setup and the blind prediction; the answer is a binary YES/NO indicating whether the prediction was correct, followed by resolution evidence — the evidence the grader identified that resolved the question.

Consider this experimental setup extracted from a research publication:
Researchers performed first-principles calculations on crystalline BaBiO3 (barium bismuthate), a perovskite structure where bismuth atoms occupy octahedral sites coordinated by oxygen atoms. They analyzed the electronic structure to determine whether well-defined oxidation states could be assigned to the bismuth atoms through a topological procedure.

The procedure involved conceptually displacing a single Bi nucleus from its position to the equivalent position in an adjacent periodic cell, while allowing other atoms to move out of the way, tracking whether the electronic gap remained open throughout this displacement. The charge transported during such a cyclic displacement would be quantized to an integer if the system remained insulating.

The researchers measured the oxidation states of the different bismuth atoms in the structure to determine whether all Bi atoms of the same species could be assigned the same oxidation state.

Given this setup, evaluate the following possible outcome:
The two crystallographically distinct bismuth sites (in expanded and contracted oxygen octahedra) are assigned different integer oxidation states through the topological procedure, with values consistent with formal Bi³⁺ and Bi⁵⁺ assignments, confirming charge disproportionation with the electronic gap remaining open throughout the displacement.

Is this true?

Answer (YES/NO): YES